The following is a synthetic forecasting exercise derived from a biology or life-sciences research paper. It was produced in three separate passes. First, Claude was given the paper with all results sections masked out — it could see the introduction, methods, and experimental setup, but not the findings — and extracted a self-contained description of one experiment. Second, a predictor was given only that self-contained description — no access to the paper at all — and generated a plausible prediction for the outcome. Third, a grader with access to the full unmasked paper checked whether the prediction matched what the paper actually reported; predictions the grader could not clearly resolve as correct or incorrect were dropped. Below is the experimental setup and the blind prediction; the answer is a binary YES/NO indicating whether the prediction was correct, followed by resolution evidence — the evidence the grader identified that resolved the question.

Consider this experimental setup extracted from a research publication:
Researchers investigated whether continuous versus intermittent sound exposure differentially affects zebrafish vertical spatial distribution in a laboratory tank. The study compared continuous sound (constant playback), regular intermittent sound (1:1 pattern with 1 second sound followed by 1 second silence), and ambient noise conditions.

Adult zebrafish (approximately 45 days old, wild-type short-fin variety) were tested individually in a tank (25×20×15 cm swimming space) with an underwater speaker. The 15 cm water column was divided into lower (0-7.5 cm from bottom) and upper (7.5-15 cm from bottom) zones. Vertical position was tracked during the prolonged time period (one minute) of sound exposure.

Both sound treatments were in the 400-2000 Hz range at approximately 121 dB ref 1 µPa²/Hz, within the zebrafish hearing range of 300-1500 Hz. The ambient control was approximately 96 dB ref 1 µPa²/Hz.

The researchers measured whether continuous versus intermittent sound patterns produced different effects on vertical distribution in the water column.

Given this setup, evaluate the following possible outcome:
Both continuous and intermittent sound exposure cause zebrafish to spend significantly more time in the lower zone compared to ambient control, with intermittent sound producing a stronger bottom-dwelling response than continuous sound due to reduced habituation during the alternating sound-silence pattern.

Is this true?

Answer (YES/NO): NO